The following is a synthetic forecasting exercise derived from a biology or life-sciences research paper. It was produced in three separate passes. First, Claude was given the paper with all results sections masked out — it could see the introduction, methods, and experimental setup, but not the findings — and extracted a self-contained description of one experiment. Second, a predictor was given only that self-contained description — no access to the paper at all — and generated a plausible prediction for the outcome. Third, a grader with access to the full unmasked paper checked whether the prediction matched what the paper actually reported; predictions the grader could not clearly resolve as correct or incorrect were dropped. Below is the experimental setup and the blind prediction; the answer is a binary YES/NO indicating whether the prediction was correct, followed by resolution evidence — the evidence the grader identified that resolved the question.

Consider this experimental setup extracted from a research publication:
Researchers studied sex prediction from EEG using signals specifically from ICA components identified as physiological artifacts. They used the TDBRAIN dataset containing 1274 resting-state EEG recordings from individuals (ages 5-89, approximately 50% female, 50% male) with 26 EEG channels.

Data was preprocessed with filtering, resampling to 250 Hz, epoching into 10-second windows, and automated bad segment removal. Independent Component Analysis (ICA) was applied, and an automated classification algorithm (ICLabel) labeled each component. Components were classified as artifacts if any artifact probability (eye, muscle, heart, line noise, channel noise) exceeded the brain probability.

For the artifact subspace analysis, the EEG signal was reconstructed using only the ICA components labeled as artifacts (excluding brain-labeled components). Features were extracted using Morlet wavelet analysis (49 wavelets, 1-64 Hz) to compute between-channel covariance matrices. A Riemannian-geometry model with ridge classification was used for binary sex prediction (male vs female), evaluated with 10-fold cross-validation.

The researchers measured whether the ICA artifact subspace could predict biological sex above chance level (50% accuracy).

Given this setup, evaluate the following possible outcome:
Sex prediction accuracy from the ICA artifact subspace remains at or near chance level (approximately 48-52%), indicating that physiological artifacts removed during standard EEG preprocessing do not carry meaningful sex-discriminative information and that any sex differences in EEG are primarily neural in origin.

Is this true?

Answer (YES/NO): NO